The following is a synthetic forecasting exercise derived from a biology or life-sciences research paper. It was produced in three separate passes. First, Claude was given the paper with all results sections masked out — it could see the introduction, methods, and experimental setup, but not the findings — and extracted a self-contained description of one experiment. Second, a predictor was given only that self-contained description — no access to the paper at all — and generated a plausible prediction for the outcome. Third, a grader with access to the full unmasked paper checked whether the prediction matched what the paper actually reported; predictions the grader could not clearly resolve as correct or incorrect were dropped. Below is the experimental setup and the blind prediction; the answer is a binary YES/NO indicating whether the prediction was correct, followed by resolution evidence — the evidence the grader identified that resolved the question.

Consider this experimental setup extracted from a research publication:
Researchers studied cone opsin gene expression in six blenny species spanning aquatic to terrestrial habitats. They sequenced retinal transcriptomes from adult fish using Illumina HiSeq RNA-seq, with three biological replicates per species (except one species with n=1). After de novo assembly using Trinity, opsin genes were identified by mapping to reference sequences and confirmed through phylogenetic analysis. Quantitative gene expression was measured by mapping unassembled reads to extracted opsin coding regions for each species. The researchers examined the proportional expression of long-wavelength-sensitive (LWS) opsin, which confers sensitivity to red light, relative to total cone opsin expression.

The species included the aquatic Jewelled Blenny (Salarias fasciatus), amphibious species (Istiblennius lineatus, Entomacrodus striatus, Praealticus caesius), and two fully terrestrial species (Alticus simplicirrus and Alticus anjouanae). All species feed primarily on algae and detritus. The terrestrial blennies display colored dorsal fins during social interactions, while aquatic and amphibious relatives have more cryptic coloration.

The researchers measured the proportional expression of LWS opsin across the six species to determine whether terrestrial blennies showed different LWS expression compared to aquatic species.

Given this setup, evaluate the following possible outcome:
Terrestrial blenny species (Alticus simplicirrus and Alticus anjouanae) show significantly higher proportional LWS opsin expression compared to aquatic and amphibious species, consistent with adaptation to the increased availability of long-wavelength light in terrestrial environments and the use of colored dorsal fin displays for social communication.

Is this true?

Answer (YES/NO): NO